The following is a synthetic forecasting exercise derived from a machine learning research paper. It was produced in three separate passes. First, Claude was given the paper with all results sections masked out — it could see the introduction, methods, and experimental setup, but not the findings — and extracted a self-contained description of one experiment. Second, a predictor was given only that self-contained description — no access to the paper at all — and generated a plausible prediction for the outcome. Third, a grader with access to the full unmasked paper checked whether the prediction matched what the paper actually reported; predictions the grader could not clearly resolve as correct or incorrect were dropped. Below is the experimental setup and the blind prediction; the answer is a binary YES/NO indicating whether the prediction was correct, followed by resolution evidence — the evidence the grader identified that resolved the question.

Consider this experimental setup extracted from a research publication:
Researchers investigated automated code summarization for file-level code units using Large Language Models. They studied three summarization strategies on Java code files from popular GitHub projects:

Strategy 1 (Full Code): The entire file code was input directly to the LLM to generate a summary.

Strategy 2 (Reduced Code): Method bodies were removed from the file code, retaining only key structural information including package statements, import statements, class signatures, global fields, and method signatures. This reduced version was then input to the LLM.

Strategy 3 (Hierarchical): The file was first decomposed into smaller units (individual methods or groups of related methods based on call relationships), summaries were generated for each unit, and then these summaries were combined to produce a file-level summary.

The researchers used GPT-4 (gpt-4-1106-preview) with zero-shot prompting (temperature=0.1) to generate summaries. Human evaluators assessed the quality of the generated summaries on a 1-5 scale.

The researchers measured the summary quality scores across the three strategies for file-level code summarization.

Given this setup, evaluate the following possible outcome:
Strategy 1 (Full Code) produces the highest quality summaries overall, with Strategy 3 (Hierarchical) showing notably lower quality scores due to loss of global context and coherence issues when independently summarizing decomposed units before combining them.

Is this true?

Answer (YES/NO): YES